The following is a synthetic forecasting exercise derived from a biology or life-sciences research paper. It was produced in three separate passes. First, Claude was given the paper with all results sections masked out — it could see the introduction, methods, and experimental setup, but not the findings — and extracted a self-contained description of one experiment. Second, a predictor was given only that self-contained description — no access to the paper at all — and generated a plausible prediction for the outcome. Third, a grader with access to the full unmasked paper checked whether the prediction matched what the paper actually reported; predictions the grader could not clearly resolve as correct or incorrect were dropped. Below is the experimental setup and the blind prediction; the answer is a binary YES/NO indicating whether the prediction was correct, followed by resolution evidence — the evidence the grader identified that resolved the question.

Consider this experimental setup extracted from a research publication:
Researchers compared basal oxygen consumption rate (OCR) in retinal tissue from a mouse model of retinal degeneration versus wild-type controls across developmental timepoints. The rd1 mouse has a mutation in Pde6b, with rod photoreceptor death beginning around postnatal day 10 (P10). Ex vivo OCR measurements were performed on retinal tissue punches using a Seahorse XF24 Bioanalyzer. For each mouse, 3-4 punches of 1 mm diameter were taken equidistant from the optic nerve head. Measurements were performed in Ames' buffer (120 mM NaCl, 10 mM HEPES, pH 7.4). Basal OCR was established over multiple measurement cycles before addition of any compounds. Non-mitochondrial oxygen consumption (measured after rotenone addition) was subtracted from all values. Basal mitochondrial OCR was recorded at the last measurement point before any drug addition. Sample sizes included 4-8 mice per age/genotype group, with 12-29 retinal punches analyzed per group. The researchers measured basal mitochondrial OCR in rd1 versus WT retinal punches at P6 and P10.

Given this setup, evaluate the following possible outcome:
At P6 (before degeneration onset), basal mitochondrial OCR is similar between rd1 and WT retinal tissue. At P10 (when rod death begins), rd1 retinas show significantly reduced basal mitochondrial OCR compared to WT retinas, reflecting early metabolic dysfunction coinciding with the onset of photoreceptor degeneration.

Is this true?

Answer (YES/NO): NO